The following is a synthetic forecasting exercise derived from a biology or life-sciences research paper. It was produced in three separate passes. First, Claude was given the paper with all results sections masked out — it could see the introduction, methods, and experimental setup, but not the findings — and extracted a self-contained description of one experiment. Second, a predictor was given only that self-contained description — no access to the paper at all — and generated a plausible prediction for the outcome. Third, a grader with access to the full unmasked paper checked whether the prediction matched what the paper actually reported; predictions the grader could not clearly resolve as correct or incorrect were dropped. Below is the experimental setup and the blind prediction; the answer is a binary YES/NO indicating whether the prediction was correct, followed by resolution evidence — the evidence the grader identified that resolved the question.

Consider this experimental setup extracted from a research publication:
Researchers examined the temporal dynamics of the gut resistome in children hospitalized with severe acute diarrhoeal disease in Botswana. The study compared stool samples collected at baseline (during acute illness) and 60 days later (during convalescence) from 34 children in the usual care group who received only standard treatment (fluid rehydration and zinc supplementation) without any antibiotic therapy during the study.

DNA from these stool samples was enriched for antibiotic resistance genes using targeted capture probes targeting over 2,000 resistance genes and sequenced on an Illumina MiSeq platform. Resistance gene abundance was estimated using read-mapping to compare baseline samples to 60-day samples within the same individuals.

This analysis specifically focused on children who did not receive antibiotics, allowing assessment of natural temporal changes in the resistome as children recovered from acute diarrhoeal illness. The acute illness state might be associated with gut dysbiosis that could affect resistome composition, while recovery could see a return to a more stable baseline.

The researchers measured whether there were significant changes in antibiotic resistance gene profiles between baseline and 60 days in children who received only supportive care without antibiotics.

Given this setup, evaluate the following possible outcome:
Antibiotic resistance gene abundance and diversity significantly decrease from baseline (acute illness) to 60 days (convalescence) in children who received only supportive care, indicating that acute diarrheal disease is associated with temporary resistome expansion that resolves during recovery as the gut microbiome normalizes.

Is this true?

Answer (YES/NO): NO